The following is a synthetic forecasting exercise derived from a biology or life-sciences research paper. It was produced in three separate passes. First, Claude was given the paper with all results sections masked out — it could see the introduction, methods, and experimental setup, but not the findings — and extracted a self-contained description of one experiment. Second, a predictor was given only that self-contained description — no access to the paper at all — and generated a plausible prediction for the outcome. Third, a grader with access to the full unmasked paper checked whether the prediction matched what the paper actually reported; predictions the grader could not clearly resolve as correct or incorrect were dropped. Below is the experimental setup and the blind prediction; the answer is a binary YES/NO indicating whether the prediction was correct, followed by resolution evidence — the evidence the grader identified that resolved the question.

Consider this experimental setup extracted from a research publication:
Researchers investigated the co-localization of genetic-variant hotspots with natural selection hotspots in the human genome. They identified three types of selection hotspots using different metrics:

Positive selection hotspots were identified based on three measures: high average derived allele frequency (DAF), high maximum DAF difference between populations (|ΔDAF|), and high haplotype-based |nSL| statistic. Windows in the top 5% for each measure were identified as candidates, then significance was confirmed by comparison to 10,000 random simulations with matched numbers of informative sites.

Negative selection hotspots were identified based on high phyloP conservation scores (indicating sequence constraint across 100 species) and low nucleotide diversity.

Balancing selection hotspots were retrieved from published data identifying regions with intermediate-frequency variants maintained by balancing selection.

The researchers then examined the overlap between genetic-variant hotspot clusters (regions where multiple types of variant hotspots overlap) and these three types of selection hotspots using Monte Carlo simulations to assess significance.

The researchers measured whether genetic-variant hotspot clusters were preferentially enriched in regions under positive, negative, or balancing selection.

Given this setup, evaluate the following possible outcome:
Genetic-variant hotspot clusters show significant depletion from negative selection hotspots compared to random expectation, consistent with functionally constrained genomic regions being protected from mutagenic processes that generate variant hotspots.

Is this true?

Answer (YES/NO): YES